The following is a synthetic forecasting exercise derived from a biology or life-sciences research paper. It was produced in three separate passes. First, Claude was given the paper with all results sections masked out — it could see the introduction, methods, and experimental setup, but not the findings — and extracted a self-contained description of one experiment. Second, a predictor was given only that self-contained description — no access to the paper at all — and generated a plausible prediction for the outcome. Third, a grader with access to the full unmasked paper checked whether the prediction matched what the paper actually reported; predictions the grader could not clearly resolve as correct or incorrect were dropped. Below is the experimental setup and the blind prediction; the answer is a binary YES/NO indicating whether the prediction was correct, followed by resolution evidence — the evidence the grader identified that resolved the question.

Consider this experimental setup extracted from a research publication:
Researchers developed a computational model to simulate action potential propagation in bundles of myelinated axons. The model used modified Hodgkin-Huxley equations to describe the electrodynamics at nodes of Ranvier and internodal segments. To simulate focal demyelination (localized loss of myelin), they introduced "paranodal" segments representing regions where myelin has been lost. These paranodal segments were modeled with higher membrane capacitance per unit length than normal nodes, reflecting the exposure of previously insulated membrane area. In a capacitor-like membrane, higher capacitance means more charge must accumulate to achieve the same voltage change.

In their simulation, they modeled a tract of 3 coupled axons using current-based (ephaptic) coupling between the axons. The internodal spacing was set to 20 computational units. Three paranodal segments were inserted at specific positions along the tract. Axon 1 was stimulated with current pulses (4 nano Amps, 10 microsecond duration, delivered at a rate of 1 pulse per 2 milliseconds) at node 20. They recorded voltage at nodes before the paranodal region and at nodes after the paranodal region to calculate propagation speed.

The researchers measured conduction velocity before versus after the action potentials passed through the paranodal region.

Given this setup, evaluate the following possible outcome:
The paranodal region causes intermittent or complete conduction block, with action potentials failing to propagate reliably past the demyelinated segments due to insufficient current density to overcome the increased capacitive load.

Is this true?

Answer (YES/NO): NO